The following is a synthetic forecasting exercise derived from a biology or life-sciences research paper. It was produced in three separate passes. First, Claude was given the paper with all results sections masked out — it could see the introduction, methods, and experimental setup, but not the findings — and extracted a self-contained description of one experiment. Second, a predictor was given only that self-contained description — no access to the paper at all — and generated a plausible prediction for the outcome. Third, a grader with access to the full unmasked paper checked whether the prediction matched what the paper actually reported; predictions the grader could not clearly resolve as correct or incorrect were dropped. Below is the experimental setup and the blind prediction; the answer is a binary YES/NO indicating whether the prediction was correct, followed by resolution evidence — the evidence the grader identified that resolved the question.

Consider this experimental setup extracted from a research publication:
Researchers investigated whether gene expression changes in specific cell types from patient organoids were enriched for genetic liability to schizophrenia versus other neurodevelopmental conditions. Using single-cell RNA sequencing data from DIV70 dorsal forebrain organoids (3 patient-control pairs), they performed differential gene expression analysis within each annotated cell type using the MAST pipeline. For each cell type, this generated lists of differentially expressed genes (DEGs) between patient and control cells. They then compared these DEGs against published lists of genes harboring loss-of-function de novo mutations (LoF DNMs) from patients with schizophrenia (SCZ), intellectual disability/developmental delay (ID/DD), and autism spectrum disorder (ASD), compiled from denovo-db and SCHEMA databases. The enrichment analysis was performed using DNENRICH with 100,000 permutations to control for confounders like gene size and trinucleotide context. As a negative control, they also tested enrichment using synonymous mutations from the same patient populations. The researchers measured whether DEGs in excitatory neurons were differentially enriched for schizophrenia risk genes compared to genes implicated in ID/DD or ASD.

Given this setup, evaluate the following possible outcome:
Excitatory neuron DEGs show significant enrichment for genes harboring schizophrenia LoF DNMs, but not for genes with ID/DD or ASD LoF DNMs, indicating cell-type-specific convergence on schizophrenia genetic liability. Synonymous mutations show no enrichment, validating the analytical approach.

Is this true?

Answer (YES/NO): NO